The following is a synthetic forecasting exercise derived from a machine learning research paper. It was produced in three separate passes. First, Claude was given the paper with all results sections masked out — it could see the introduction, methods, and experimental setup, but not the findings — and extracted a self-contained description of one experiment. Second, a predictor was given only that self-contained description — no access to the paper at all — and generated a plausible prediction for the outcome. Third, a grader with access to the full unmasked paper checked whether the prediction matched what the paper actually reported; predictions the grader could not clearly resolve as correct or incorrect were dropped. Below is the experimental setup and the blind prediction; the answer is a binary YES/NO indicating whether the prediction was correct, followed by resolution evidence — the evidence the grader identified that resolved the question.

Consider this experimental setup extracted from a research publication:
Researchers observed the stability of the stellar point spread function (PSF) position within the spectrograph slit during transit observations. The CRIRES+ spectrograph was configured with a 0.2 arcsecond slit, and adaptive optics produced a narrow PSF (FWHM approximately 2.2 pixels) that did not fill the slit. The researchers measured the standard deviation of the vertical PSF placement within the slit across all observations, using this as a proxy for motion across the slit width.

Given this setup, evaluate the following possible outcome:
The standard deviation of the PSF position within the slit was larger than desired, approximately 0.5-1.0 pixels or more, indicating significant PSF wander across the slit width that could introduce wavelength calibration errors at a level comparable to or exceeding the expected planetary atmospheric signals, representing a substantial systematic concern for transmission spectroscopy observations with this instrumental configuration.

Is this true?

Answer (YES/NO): NO